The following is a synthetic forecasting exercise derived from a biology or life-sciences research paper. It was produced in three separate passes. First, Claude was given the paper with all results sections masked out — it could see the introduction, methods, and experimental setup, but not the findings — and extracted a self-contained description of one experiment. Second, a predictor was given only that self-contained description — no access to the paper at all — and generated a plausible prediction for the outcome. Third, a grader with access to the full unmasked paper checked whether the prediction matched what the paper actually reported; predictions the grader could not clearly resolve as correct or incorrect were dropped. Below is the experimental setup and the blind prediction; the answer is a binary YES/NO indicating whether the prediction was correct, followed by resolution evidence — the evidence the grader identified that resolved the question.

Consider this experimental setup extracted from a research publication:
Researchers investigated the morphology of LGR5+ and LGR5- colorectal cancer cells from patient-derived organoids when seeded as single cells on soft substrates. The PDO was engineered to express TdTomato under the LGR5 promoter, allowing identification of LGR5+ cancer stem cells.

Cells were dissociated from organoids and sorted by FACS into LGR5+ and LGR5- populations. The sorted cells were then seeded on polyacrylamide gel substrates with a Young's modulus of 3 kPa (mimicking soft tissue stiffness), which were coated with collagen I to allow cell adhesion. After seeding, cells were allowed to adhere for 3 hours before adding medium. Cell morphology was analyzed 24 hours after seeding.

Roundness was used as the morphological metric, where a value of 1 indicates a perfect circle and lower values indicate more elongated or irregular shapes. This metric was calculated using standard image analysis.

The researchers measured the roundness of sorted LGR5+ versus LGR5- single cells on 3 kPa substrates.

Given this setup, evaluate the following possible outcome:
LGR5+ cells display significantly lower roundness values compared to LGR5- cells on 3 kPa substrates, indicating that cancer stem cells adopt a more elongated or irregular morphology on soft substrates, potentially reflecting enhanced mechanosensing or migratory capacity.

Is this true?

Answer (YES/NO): YES